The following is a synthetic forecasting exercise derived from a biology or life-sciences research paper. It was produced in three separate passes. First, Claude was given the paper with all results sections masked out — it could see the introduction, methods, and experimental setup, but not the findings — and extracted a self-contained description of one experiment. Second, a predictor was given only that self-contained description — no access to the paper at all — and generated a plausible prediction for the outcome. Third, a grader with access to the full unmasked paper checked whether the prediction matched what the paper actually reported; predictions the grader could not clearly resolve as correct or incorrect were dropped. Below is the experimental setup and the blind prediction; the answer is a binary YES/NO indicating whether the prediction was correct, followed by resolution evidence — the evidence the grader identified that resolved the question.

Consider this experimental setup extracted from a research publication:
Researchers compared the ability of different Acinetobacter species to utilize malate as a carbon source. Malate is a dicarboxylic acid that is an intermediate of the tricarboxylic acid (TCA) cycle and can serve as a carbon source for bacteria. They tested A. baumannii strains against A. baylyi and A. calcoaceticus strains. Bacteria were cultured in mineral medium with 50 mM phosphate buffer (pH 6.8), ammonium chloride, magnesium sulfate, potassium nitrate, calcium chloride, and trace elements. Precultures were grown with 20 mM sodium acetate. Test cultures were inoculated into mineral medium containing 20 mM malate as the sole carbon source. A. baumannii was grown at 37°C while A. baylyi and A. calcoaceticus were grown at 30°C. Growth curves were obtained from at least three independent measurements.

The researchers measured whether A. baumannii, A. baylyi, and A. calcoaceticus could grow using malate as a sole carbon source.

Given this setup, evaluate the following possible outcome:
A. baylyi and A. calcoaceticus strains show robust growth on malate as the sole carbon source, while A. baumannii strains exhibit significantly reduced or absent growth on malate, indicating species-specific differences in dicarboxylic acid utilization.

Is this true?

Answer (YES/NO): NO